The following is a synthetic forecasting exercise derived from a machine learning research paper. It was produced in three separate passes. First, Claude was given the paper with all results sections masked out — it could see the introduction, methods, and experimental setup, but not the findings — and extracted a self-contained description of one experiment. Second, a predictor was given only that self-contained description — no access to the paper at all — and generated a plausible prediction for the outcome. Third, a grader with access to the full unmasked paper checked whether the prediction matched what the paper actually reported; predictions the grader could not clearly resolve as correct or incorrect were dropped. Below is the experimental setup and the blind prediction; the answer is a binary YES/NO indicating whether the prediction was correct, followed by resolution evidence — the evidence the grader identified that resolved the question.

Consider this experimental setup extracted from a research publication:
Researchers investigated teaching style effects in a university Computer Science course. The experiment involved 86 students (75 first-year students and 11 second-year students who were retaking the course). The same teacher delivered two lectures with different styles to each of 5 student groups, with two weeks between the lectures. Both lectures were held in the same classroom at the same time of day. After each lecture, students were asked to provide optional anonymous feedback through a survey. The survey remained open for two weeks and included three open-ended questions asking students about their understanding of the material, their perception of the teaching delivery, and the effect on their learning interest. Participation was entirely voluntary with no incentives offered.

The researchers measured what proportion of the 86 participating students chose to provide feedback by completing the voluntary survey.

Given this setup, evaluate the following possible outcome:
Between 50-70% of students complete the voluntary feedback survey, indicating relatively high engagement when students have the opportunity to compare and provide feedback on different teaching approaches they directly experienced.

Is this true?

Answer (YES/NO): NO